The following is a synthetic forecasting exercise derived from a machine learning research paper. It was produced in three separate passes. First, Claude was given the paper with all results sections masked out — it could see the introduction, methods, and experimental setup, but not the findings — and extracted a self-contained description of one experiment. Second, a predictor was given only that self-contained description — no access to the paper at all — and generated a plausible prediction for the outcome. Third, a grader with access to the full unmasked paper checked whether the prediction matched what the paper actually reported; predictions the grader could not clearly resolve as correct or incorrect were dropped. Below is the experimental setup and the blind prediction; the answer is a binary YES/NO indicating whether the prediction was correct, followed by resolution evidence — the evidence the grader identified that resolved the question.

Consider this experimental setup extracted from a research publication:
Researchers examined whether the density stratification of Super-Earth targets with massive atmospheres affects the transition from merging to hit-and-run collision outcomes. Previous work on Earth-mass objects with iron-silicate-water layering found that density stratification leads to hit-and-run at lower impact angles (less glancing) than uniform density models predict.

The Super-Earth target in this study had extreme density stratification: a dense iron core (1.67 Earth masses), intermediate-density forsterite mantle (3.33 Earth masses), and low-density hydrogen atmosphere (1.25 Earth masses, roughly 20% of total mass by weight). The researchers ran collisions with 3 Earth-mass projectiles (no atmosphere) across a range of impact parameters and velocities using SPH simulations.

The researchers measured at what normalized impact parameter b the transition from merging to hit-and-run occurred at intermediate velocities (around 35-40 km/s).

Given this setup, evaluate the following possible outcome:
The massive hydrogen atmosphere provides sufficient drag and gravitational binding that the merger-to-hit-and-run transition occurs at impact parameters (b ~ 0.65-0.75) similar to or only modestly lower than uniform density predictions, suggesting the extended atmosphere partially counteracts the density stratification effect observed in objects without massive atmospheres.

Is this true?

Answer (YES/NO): NO